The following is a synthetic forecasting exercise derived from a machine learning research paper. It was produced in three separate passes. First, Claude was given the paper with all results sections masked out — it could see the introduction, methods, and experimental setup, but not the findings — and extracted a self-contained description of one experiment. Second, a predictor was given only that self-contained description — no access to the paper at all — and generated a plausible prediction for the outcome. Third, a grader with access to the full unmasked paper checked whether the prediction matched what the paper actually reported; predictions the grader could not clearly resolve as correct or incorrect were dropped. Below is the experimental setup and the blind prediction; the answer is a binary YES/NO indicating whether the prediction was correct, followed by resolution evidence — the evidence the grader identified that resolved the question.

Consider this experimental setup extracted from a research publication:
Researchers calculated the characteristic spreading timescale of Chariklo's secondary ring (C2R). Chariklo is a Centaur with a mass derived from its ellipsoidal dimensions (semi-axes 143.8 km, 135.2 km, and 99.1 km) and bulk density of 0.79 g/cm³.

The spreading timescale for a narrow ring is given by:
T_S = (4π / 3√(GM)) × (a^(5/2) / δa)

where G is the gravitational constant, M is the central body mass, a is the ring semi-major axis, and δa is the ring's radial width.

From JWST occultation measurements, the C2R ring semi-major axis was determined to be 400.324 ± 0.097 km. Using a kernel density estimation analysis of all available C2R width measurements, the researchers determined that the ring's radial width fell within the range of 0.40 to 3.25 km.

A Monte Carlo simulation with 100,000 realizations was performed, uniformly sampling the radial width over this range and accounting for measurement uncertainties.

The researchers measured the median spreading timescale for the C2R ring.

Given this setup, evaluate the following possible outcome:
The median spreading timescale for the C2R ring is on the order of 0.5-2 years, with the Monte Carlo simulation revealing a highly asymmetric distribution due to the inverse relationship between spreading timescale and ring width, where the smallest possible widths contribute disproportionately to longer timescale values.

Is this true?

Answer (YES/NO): NO